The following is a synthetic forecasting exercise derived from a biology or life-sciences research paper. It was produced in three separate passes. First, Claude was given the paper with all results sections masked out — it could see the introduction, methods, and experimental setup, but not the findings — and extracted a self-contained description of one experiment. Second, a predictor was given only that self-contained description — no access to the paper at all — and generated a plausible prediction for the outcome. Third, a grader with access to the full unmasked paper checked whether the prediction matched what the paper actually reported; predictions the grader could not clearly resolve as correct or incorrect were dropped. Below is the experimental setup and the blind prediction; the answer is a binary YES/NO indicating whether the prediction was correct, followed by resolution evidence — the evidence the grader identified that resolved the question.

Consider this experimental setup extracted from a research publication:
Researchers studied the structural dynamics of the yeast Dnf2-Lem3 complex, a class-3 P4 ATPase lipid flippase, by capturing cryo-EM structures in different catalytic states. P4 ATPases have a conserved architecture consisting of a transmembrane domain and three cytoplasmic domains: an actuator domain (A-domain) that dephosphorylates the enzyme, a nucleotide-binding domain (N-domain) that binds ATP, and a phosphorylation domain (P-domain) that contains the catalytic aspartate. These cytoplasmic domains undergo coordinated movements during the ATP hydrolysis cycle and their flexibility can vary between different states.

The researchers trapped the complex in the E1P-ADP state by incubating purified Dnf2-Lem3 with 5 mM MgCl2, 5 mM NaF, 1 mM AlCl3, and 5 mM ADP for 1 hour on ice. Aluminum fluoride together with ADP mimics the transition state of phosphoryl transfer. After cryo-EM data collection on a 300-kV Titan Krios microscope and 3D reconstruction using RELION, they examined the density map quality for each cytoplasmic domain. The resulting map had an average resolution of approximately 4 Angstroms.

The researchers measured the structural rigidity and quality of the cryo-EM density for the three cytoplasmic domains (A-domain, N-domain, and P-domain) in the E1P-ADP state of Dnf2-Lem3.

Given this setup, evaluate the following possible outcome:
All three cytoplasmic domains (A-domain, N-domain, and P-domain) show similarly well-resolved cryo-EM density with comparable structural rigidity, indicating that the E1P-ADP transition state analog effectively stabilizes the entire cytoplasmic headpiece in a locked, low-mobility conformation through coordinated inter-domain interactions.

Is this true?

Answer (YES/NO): NO